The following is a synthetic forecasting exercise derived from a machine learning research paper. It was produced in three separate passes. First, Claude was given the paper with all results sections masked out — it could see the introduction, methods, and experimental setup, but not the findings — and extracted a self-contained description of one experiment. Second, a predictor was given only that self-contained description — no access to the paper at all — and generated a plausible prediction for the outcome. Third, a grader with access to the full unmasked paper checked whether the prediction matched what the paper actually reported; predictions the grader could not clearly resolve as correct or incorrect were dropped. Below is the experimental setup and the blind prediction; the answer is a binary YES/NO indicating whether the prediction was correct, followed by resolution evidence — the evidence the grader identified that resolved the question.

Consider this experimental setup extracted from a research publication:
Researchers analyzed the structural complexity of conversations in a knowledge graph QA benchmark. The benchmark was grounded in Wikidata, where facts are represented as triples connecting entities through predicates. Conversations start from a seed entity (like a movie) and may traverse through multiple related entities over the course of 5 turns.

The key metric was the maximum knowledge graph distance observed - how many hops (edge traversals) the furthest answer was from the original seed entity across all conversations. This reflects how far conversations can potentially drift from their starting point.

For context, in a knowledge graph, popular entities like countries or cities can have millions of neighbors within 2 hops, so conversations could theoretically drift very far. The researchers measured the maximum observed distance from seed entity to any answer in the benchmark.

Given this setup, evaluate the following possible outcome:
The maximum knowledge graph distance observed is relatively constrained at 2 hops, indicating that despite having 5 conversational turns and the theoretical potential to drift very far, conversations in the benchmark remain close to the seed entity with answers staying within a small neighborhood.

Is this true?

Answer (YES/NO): NO